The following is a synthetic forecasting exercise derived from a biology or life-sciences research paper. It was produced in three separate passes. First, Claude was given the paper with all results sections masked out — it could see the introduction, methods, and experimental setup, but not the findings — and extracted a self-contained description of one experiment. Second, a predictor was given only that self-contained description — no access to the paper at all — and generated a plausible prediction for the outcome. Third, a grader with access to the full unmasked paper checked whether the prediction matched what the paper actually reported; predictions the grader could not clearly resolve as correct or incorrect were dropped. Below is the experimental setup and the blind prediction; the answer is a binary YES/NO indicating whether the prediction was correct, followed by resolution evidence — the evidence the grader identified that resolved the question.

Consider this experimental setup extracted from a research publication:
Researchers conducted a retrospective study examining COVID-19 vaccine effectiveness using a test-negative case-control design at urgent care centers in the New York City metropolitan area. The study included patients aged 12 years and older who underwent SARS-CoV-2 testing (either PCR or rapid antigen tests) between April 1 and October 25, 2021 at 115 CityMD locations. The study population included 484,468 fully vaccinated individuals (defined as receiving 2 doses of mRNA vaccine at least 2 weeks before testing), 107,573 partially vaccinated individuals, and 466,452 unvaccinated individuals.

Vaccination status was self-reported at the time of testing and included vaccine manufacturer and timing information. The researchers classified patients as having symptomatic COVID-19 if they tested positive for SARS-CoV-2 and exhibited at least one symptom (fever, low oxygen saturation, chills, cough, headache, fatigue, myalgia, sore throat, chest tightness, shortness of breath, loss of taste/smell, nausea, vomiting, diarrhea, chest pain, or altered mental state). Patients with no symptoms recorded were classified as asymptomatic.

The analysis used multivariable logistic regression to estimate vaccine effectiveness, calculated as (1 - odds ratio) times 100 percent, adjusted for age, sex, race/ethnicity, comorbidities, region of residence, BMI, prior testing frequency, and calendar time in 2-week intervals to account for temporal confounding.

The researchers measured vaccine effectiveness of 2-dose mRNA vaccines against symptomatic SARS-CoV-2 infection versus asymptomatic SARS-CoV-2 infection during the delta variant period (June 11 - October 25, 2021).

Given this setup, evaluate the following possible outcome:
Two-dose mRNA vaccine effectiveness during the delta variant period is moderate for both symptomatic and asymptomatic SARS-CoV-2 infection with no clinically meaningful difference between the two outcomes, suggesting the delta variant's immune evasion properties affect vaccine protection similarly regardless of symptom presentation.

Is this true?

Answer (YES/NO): NO